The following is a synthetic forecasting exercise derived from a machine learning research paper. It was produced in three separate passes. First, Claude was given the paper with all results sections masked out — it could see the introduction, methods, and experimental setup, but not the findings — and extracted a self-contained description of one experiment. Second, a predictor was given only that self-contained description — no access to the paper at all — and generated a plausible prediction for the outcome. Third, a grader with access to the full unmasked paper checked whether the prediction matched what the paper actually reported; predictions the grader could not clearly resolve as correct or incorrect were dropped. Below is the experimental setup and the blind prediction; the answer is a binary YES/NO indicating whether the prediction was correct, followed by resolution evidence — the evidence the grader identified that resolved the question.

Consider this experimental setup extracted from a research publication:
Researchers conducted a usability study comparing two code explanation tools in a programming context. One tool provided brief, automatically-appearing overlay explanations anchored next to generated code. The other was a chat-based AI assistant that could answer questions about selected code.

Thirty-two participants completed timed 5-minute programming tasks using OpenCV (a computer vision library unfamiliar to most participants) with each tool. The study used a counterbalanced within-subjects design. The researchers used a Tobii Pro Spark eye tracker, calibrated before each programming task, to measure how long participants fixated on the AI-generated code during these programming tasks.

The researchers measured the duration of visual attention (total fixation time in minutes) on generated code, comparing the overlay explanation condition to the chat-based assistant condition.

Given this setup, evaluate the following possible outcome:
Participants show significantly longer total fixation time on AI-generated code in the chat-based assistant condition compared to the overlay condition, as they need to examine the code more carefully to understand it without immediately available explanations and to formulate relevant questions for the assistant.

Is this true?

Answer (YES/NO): NO